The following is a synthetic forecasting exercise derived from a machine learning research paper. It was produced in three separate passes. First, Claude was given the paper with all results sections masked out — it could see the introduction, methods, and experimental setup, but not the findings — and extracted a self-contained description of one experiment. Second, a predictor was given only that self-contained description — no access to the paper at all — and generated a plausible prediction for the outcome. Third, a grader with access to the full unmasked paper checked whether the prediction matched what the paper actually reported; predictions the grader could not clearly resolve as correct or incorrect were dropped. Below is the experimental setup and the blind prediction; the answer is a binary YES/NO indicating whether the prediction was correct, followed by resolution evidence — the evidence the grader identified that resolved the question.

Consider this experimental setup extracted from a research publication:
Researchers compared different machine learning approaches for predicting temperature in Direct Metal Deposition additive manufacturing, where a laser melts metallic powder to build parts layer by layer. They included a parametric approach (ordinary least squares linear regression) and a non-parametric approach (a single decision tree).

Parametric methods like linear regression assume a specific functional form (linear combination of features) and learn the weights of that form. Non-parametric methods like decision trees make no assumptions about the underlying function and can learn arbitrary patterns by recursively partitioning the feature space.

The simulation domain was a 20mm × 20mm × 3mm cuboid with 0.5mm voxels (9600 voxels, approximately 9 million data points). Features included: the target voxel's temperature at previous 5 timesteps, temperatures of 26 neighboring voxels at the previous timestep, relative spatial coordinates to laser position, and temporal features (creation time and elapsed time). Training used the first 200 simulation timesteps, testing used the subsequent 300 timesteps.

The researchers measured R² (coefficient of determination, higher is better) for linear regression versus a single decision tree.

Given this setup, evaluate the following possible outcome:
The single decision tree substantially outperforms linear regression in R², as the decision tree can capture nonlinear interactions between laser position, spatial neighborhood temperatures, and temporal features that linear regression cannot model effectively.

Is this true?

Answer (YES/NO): YES